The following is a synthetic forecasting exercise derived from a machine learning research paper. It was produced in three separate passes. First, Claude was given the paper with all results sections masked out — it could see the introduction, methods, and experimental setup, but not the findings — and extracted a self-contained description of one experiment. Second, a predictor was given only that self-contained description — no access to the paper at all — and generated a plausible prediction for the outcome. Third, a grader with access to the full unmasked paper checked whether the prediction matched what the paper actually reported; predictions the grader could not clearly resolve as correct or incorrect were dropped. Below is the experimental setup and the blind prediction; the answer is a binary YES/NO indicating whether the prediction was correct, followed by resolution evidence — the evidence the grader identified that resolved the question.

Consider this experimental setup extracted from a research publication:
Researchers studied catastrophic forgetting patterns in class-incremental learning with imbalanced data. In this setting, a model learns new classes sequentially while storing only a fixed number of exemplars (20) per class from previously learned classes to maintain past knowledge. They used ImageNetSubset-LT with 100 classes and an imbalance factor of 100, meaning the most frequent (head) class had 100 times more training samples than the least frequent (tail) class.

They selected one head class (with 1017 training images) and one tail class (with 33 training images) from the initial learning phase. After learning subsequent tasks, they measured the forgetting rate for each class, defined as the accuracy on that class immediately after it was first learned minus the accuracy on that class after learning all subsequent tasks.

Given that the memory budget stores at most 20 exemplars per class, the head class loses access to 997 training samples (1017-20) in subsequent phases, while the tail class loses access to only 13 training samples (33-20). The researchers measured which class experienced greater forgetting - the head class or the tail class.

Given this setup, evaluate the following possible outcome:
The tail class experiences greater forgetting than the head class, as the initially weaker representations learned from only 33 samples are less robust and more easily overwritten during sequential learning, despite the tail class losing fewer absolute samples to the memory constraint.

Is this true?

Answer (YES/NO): NO